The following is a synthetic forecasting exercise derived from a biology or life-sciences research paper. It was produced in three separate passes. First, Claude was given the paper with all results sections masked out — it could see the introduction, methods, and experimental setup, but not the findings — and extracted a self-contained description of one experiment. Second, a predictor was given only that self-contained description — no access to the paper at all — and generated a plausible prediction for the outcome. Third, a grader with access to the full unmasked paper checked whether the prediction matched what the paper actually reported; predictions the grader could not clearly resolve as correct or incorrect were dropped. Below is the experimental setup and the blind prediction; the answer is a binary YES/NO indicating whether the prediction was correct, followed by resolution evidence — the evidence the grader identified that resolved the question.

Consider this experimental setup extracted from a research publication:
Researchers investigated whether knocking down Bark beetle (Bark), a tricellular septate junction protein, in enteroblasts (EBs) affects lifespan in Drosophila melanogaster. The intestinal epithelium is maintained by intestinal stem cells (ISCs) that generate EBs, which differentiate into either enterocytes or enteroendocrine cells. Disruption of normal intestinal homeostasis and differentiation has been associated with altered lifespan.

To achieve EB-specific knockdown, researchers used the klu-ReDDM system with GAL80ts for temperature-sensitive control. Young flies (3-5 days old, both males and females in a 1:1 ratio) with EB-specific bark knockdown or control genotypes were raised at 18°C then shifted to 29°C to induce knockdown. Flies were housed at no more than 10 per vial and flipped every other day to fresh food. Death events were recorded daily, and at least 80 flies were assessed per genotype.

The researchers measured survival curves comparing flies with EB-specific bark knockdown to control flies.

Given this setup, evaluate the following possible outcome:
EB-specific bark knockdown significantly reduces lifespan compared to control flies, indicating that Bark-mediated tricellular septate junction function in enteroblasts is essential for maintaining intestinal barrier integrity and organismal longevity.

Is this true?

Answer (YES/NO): YES